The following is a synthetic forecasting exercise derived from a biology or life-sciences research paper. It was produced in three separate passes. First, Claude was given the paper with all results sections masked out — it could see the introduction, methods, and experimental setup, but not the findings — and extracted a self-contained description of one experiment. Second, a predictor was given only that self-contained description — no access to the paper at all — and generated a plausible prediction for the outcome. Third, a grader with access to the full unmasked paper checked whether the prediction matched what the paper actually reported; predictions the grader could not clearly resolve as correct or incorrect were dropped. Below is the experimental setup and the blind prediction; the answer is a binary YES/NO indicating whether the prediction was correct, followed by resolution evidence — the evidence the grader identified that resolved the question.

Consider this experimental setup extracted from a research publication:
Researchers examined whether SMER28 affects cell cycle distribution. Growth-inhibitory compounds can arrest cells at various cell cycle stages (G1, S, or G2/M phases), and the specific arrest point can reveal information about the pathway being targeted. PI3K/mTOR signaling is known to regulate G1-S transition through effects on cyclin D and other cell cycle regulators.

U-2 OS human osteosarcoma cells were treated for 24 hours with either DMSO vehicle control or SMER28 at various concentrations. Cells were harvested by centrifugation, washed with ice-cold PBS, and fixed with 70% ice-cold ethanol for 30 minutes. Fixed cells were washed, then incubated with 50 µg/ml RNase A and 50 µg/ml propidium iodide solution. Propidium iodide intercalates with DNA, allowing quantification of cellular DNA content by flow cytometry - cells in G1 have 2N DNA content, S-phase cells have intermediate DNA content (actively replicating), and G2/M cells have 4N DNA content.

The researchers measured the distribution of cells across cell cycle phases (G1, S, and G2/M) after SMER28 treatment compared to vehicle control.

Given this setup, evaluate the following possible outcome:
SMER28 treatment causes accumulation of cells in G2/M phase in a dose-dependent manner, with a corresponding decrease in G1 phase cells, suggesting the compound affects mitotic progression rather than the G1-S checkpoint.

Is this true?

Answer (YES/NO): NO